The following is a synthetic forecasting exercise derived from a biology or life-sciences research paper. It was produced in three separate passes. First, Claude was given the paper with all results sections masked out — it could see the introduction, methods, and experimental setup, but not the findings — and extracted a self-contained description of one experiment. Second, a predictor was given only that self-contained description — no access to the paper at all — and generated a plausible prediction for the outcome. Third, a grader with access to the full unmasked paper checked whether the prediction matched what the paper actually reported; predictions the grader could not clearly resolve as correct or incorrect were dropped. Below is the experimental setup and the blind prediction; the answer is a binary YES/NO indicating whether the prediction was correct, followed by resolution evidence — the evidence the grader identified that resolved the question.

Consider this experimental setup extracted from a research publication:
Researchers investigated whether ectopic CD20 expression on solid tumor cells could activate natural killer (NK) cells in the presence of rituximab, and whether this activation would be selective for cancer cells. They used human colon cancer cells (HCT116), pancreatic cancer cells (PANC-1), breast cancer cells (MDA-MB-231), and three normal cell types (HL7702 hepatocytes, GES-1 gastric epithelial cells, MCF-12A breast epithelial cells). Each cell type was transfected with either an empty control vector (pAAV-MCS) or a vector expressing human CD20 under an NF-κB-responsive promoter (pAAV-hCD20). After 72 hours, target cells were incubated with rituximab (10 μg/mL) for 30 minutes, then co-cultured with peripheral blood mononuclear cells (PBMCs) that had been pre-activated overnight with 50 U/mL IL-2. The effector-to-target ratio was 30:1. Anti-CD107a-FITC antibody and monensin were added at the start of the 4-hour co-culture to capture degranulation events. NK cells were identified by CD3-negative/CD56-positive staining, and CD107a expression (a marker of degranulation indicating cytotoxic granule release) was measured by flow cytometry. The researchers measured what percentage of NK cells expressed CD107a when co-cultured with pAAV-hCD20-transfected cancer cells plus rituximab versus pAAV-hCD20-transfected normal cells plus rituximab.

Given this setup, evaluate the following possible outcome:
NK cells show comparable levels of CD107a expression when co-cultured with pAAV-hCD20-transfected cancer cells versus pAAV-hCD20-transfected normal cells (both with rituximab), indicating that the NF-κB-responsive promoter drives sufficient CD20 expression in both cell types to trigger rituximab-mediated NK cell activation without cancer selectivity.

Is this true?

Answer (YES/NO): NO